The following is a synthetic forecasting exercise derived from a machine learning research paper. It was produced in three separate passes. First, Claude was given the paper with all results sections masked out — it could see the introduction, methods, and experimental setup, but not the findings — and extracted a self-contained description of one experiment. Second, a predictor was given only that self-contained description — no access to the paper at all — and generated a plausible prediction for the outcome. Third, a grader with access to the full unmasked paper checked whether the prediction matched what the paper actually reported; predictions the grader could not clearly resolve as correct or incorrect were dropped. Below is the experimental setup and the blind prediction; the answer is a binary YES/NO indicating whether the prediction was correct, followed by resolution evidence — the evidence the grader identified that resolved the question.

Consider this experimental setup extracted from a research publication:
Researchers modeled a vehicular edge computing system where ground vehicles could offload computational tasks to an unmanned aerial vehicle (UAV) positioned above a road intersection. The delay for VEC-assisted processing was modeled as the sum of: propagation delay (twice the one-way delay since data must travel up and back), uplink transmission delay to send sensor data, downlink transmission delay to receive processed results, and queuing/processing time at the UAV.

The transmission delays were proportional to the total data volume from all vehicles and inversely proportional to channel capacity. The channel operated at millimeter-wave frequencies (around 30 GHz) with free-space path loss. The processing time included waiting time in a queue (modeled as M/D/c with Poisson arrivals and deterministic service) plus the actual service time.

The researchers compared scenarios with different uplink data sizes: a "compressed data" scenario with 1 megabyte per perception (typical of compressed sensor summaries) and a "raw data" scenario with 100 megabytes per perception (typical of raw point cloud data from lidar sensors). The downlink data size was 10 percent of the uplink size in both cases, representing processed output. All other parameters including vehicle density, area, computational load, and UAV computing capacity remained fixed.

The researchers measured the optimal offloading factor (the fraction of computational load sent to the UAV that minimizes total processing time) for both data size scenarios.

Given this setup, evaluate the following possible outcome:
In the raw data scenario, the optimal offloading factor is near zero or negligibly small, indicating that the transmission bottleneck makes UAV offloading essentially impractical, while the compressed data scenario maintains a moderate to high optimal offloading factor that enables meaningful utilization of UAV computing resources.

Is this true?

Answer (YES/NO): NO